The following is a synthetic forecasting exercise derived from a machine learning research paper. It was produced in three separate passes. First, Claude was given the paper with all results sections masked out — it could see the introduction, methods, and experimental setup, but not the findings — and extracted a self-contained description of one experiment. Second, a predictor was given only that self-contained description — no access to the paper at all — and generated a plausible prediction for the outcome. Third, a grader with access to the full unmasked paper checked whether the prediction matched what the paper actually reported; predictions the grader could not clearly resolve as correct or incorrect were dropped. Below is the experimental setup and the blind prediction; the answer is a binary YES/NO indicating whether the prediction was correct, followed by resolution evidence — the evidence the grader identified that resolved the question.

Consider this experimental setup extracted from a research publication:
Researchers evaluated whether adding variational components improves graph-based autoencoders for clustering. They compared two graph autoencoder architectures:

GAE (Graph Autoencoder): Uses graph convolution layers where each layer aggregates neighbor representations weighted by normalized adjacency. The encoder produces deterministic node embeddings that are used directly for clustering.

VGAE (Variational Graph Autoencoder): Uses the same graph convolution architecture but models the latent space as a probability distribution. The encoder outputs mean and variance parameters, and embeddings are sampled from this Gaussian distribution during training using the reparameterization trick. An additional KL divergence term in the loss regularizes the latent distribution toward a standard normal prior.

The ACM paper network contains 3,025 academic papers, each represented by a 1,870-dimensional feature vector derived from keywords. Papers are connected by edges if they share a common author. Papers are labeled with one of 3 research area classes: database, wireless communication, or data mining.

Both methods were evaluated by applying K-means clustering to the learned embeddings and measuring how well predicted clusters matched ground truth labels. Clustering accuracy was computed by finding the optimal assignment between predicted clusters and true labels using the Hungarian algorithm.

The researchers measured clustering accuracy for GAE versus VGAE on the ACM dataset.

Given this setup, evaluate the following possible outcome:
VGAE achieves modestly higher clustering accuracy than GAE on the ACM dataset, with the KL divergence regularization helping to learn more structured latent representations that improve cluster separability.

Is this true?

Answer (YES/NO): NO